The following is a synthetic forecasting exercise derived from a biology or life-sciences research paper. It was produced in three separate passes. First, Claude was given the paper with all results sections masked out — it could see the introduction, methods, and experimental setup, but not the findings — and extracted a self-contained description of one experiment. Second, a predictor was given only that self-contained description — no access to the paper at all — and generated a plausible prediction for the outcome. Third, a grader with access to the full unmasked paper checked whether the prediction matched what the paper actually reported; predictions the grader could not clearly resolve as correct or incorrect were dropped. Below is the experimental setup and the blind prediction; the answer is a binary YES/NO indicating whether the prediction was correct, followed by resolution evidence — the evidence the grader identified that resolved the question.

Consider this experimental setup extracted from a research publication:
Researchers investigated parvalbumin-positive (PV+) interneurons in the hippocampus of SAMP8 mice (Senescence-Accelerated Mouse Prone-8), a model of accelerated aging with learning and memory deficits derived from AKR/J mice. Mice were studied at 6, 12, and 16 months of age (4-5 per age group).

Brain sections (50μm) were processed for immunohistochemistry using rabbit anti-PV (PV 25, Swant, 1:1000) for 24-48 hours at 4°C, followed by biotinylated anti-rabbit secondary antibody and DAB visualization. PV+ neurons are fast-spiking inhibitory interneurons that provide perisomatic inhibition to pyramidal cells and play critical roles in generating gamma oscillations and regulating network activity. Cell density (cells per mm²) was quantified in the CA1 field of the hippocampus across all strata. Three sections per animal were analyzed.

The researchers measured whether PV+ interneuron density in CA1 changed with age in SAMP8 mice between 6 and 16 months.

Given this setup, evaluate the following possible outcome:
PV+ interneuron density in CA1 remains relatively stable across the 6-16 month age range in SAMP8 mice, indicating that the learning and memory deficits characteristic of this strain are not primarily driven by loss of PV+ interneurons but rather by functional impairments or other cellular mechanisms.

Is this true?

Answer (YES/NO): YES